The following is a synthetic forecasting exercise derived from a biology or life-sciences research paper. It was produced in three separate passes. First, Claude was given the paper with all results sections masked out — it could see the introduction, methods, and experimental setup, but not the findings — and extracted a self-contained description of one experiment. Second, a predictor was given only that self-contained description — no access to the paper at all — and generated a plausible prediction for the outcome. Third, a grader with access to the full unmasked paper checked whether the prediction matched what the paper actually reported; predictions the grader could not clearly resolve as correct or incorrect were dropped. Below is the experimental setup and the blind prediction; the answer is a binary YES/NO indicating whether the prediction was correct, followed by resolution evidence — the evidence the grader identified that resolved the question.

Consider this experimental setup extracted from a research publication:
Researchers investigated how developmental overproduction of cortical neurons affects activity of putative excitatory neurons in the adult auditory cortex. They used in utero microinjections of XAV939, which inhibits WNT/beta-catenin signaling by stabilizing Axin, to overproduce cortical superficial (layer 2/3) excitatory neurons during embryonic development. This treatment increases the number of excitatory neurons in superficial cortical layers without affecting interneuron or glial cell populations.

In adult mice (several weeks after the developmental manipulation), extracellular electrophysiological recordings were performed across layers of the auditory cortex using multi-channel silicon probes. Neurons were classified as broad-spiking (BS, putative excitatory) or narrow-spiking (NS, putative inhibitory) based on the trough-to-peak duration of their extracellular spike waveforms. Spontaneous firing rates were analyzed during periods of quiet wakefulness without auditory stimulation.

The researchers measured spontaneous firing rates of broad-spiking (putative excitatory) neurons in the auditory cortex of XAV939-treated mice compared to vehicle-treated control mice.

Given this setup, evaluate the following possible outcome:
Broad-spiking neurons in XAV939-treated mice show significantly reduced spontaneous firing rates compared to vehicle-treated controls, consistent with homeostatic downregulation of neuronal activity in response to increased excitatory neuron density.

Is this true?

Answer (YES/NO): YES